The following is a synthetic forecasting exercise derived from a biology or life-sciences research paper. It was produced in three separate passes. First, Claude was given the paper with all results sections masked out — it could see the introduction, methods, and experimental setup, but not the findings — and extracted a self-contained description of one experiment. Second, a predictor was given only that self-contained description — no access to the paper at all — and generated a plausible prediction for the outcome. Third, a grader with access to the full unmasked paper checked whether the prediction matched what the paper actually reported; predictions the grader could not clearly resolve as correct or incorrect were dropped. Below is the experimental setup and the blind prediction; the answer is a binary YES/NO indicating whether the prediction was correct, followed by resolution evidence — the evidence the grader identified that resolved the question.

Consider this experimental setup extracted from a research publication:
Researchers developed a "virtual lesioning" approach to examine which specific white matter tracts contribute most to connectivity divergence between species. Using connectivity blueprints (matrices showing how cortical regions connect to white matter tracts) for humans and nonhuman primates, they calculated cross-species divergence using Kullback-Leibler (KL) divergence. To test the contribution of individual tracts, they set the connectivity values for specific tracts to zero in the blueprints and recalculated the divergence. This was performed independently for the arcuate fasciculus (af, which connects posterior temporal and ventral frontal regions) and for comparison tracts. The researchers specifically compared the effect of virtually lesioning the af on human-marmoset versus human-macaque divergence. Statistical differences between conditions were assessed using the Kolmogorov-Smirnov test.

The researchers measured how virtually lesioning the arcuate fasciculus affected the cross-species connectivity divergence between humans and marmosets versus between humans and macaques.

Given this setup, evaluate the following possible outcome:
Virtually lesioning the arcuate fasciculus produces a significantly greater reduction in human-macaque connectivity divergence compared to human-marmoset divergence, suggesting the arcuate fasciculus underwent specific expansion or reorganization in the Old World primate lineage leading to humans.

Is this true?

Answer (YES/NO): YES